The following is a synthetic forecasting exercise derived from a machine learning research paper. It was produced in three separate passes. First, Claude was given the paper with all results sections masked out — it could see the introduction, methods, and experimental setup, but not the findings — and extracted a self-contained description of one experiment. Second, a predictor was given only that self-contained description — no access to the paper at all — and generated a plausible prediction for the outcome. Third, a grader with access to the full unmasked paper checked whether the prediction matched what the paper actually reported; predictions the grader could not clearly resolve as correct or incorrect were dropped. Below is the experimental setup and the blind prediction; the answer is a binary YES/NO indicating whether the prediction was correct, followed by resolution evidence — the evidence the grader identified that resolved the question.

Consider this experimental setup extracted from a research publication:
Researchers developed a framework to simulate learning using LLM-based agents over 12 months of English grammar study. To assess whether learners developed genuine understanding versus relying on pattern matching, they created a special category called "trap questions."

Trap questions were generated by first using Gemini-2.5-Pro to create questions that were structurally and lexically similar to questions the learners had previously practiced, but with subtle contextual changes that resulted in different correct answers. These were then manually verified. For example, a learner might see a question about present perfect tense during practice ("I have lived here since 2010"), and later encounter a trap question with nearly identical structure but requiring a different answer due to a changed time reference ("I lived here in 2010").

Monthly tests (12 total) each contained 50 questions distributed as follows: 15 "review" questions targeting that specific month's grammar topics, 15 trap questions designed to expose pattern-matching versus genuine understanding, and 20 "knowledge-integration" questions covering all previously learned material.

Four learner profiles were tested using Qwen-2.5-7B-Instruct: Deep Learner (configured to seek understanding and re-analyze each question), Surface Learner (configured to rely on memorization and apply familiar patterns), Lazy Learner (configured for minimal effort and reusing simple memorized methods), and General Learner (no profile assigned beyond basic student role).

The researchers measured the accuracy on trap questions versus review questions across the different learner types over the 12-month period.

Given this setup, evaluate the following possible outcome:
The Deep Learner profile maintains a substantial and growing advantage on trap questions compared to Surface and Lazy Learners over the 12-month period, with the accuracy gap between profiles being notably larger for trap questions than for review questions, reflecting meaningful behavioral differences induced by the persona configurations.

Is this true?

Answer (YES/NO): YES